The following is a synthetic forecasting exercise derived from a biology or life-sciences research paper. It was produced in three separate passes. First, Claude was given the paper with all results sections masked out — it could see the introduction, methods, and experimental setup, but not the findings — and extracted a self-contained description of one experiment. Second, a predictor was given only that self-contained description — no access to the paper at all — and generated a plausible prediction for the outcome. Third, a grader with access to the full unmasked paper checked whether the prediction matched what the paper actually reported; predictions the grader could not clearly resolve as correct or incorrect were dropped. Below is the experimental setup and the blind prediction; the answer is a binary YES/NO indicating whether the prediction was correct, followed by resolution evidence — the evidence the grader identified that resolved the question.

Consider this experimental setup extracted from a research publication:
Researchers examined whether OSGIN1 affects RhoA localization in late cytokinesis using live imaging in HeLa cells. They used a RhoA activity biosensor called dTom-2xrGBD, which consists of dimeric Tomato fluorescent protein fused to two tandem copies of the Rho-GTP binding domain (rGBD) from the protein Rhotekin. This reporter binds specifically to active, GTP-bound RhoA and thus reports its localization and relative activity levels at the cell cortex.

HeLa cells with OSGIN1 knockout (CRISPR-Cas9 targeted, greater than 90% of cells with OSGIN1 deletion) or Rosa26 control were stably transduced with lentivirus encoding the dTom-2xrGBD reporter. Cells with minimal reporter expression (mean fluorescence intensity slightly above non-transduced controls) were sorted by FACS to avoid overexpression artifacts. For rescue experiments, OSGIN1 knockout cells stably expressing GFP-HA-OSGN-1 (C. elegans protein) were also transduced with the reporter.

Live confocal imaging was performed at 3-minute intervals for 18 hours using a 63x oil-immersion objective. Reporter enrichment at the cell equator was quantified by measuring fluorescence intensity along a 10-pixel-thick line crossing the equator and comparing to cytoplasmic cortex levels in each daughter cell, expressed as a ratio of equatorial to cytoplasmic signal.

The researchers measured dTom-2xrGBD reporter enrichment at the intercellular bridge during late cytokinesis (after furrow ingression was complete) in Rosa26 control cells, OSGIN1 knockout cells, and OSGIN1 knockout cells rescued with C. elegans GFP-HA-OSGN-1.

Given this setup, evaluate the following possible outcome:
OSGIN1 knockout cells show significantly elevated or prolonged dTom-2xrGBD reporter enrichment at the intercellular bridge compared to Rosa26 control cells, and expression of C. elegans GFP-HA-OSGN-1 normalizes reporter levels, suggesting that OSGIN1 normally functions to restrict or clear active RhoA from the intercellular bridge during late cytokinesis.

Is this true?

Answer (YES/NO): NO